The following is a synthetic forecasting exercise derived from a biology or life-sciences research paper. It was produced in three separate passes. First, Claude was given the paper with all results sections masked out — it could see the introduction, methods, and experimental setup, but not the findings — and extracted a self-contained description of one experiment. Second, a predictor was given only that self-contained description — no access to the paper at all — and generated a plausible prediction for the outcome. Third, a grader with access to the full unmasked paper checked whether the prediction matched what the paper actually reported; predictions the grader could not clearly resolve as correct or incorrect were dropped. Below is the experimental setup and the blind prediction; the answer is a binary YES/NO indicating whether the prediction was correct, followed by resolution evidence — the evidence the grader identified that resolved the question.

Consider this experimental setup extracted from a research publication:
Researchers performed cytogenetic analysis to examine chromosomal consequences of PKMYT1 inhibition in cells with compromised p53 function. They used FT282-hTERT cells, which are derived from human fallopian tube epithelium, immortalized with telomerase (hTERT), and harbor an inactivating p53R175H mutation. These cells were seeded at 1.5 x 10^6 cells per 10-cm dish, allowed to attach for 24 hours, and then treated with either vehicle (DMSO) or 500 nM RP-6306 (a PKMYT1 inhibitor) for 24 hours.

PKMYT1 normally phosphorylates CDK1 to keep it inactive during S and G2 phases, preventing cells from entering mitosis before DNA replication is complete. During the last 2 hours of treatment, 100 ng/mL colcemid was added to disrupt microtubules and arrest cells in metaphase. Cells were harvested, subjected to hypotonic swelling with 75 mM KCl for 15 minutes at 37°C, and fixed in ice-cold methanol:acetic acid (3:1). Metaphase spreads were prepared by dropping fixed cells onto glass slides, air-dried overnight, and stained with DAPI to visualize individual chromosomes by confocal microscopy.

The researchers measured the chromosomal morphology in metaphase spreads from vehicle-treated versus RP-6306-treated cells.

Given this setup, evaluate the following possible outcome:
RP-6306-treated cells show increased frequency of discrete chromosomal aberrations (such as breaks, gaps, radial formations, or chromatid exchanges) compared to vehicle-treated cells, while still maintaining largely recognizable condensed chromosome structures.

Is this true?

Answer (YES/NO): NO